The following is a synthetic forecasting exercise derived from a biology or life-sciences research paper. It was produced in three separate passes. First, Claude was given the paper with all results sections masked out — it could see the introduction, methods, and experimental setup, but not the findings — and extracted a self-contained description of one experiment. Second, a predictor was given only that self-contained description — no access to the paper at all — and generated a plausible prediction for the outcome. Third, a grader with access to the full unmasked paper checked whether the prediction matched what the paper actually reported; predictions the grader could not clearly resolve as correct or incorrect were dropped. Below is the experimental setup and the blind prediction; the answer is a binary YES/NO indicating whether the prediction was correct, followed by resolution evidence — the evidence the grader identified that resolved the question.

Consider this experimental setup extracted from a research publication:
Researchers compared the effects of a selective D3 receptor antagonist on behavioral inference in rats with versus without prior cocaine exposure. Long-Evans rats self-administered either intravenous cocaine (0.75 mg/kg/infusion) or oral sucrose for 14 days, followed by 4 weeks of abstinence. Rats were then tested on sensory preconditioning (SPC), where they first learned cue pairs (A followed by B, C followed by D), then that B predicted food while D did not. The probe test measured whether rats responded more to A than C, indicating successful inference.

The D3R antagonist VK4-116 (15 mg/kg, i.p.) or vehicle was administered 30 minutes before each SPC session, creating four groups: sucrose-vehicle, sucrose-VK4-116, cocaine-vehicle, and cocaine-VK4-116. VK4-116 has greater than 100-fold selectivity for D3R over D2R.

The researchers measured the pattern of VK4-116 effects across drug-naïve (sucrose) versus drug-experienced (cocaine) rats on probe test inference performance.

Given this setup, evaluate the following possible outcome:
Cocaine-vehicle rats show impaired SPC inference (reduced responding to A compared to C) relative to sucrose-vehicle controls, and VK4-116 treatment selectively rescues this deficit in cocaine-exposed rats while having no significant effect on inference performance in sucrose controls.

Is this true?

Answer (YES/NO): NO